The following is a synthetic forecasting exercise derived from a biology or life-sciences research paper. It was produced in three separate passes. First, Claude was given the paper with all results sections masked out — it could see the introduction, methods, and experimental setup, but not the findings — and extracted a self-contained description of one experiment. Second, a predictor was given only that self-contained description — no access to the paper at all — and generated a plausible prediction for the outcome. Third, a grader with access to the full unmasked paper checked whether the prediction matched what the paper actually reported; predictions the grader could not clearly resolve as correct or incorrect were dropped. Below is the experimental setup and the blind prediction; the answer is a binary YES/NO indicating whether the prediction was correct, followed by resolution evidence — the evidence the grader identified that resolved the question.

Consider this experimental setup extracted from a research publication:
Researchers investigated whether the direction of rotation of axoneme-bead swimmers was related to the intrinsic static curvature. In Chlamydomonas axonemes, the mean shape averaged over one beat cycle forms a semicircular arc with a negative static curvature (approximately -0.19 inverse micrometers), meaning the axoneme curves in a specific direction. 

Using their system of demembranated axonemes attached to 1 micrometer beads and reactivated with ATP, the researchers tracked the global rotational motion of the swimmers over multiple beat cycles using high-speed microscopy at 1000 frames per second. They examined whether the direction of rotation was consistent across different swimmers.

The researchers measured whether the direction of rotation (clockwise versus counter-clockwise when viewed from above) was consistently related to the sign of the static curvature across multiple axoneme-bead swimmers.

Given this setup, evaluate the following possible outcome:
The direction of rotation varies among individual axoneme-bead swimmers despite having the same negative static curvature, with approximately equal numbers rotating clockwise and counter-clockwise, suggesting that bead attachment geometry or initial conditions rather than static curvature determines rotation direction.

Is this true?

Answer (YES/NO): NO